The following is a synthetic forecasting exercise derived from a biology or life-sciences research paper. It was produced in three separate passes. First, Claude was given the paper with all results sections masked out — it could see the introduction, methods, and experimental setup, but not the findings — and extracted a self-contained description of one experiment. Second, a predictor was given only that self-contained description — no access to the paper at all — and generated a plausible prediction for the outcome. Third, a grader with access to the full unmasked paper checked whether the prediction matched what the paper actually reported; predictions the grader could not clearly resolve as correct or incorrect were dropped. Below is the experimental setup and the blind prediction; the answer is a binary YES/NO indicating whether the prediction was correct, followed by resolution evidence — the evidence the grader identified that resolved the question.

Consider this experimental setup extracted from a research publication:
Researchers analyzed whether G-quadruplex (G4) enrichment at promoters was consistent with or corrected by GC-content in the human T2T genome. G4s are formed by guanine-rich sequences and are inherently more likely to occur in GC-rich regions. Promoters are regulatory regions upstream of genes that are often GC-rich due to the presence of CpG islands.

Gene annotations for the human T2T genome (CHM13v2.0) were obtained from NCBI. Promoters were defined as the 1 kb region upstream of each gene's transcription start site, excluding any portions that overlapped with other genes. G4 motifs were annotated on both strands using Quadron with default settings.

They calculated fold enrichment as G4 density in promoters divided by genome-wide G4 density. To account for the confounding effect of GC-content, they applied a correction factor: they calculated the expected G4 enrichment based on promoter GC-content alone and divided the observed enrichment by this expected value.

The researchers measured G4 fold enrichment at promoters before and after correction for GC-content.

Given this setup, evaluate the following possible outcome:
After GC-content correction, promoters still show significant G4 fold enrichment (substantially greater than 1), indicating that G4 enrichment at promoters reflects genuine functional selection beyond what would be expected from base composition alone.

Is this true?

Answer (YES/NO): YES